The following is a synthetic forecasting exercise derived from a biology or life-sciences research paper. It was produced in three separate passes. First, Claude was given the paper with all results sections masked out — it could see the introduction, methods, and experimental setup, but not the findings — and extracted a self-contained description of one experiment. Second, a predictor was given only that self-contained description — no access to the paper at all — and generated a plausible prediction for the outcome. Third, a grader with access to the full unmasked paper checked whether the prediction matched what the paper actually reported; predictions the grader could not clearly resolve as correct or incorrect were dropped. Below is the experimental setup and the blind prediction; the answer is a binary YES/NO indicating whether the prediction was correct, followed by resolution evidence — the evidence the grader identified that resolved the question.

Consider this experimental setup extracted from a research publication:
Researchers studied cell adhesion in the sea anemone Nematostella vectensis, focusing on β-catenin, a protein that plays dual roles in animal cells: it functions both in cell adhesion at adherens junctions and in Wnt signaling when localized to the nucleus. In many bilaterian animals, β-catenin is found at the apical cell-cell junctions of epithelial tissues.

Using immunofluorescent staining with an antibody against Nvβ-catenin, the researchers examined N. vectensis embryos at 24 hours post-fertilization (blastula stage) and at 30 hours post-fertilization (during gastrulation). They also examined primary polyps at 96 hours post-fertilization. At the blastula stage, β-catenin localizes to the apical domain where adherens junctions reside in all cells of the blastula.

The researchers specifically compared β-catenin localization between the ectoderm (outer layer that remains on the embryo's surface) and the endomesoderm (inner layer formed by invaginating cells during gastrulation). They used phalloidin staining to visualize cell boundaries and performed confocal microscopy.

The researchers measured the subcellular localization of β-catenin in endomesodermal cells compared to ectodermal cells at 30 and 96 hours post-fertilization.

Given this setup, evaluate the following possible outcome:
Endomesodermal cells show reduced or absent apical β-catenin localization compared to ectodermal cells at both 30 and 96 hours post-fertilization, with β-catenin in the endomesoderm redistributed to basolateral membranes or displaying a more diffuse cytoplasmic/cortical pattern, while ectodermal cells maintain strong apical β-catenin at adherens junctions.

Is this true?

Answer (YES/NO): NO